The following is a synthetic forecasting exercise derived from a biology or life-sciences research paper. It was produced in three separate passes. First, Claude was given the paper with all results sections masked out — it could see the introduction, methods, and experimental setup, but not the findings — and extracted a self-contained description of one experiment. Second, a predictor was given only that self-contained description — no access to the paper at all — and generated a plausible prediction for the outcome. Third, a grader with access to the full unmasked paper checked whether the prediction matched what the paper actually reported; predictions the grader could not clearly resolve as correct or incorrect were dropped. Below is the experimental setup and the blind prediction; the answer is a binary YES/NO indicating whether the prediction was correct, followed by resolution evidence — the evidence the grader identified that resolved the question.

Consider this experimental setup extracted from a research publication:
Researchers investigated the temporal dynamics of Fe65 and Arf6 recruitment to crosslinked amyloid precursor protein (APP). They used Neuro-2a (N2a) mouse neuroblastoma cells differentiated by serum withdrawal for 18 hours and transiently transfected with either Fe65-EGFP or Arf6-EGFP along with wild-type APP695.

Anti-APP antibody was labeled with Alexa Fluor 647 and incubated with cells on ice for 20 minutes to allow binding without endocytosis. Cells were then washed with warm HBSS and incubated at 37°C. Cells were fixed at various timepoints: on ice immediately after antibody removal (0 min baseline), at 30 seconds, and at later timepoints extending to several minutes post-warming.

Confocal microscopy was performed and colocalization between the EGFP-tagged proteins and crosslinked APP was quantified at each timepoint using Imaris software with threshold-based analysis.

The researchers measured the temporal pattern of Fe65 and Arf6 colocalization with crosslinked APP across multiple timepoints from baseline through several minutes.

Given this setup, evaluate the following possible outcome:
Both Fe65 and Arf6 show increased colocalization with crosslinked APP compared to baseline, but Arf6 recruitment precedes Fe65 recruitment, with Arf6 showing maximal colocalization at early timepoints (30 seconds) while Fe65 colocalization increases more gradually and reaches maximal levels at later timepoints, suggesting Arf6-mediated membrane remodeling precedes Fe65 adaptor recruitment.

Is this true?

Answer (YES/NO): NO